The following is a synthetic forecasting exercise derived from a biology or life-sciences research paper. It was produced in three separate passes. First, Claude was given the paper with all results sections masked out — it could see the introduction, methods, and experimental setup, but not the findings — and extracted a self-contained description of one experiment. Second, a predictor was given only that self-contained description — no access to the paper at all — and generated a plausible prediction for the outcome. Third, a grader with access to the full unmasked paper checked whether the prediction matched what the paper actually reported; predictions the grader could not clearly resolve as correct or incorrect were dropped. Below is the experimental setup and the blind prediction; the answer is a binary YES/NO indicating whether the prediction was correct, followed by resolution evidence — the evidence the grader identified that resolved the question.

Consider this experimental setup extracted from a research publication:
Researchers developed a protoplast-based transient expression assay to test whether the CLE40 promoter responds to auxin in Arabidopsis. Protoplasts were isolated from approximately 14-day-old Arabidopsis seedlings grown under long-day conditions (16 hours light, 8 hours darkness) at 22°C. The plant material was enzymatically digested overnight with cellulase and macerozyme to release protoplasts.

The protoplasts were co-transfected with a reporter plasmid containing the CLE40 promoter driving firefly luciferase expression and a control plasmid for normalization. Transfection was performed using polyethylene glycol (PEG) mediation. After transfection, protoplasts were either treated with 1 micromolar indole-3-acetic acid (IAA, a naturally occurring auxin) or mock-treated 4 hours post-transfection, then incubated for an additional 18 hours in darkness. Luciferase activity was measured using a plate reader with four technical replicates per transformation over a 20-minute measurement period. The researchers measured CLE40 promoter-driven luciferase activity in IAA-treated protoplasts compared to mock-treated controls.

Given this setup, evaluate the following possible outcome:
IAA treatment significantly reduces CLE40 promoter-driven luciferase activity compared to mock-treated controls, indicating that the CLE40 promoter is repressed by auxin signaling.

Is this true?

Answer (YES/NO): NO